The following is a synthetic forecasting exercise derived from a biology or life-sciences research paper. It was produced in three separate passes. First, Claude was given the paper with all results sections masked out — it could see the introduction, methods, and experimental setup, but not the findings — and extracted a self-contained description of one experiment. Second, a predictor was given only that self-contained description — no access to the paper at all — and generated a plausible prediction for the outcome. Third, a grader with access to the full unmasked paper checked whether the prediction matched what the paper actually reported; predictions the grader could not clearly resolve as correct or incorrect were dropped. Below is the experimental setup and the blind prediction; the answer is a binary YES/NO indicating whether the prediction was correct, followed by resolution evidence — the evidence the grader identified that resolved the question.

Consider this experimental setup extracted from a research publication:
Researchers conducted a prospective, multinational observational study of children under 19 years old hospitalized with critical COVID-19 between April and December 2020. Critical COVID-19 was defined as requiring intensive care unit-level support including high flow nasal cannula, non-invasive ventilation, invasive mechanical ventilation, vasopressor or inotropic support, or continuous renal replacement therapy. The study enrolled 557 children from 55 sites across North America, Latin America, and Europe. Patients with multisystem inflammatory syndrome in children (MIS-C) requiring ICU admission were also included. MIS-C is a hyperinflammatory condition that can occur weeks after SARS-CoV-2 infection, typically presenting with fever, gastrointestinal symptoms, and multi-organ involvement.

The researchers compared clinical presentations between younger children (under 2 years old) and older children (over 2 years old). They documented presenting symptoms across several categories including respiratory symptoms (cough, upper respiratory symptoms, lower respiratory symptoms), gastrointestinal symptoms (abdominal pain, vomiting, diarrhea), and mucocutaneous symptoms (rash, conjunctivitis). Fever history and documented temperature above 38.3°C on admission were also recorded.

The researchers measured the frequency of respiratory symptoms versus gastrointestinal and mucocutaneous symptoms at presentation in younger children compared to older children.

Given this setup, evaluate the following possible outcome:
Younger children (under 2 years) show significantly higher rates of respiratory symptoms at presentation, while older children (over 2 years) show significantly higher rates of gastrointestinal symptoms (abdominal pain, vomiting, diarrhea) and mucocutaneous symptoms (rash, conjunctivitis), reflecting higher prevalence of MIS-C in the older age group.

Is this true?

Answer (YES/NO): YES